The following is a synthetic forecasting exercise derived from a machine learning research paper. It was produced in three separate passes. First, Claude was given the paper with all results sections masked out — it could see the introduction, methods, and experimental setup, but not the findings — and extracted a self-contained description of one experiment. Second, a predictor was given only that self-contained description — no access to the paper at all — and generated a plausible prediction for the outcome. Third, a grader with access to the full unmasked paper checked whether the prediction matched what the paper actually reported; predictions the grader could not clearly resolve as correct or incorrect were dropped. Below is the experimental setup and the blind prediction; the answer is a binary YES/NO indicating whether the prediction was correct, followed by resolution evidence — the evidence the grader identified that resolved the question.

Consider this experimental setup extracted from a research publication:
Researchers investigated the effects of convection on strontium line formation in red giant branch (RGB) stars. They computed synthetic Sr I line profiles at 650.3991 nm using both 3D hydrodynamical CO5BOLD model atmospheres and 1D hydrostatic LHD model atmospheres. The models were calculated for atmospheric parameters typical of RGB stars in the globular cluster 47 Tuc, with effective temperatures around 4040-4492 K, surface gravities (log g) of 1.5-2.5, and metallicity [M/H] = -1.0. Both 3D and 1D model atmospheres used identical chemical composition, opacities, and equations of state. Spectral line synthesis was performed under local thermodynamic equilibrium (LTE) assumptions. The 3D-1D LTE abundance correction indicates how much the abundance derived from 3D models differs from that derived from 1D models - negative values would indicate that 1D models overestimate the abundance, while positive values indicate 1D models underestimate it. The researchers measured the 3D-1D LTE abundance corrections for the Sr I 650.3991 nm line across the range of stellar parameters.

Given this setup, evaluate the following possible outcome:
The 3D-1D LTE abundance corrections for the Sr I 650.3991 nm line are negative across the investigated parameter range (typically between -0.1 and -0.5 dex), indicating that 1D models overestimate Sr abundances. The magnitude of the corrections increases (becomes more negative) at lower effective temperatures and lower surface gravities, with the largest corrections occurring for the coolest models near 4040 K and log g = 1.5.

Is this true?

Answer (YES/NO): NO